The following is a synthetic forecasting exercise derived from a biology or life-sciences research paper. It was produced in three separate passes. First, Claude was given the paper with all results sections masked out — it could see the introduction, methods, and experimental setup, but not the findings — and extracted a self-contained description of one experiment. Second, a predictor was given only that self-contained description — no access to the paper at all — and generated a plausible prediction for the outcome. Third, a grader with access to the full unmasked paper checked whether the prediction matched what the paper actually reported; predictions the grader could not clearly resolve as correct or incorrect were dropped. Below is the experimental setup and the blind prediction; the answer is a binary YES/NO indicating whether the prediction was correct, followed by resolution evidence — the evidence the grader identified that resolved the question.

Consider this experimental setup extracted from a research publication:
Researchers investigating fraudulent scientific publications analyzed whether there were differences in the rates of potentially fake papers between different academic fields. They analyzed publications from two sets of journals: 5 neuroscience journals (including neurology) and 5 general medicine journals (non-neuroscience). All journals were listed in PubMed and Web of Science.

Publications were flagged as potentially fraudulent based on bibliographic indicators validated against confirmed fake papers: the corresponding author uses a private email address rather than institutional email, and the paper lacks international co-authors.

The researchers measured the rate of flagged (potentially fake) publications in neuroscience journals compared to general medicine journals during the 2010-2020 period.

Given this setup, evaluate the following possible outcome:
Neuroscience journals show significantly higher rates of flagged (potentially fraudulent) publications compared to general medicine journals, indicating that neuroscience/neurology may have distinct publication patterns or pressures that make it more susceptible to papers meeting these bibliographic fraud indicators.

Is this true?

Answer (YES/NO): YES